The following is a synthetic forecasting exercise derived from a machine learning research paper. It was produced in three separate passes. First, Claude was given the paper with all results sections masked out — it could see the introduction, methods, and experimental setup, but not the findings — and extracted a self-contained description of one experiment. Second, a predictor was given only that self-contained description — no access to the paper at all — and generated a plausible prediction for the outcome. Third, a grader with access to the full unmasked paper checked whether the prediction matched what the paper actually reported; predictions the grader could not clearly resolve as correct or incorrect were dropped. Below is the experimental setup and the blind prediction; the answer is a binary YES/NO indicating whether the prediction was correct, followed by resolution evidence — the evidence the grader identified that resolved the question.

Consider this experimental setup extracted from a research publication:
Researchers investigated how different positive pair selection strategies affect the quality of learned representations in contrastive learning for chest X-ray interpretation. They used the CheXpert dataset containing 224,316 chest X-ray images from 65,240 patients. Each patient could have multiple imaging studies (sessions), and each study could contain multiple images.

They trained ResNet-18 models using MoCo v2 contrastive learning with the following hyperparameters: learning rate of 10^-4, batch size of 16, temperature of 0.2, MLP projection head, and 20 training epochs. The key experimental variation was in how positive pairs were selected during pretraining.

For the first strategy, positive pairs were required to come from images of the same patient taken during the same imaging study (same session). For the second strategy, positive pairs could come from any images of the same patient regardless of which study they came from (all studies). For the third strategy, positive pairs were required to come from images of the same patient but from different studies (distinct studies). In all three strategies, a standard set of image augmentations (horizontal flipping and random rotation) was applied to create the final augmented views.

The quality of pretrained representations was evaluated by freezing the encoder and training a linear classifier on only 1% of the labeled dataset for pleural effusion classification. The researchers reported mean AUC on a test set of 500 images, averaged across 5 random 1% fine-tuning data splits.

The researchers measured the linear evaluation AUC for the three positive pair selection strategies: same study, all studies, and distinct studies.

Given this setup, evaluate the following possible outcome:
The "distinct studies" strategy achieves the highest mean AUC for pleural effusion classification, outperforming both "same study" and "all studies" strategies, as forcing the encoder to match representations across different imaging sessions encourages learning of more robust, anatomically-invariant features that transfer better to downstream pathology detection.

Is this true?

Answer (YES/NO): NO